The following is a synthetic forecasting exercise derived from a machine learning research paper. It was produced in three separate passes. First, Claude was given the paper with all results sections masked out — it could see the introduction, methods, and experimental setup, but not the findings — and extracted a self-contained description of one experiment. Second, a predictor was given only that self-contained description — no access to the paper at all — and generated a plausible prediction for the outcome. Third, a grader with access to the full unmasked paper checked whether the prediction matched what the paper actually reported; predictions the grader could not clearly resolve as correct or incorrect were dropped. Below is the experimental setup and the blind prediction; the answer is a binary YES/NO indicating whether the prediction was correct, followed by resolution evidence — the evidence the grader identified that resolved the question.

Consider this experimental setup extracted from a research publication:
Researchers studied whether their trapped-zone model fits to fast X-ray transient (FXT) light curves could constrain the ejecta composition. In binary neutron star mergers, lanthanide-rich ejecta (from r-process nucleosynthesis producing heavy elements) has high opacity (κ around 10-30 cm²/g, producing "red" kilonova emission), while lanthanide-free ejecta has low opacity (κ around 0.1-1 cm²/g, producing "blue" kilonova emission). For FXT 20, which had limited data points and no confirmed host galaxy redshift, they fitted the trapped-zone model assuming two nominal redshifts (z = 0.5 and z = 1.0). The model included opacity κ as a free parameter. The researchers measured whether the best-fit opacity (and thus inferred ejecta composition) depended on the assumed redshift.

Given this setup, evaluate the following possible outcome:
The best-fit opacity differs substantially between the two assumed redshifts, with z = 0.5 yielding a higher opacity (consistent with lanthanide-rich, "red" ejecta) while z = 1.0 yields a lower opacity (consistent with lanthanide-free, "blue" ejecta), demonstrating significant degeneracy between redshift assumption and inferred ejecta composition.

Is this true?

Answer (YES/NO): YES